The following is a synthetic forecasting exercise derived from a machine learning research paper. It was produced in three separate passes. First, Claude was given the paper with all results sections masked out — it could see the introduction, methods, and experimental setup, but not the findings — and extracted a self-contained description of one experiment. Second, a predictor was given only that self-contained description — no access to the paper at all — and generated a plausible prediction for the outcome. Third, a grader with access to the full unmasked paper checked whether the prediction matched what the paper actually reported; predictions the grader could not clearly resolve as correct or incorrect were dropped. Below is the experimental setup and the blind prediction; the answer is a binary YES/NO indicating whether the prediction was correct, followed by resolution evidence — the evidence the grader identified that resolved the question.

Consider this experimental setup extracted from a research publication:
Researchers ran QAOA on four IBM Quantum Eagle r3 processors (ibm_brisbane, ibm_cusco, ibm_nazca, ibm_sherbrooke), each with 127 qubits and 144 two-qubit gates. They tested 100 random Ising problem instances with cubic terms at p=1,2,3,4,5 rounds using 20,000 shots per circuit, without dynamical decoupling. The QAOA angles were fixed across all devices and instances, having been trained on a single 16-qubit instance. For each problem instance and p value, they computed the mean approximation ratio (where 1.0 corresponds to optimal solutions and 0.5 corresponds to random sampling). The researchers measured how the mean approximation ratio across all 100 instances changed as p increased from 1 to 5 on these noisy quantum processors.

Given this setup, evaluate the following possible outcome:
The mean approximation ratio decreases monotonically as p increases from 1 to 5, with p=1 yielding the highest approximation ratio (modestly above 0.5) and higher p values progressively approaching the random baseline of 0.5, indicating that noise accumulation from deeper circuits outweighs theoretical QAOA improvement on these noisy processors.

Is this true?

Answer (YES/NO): NO